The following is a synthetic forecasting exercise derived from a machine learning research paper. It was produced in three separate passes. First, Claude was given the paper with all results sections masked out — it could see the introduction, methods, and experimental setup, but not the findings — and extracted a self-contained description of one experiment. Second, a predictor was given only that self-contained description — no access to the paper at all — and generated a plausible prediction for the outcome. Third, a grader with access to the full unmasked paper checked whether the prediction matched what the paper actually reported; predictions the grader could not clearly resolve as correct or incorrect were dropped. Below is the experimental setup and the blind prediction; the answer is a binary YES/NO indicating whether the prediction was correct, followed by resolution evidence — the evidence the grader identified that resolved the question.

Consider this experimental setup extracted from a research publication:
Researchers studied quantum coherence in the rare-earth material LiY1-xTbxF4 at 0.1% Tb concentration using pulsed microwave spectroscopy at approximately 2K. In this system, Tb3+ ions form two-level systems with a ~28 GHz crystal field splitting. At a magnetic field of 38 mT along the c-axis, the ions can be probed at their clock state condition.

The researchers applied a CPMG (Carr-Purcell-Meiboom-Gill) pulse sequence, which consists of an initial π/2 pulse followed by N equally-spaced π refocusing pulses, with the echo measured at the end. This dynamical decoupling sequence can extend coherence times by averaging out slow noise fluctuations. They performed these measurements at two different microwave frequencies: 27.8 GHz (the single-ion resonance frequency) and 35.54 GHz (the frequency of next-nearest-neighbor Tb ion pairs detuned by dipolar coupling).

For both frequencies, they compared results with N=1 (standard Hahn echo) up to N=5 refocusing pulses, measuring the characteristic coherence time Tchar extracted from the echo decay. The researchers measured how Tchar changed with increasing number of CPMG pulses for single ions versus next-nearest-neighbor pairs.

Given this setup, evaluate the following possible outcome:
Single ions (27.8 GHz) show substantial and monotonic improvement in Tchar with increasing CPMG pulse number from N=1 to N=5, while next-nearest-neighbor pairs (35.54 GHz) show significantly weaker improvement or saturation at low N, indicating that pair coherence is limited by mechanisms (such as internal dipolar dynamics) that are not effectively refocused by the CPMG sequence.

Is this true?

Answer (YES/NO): NO